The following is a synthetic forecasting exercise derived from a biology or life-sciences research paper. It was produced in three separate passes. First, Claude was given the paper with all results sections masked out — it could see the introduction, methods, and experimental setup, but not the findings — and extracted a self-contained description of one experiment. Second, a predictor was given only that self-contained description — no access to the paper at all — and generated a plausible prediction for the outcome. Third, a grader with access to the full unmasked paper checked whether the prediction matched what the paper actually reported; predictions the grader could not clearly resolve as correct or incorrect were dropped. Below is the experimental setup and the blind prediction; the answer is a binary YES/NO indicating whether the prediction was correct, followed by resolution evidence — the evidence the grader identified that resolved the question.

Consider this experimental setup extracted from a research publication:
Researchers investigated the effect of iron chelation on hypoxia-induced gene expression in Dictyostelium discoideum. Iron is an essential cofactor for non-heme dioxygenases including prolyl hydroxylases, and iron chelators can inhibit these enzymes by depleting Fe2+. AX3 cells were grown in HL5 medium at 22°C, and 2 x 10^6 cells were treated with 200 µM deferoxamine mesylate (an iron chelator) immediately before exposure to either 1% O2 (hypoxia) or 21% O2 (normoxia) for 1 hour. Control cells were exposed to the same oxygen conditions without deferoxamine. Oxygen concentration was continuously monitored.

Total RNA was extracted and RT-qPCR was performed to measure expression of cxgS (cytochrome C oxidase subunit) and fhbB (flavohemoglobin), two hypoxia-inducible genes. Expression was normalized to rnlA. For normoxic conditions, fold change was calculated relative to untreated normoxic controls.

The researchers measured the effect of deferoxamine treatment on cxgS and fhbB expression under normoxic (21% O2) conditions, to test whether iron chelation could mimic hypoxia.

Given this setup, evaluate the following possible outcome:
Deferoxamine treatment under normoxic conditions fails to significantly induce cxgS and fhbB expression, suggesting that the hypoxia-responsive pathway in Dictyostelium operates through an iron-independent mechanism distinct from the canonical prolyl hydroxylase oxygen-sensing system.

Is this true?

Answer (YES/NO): YES